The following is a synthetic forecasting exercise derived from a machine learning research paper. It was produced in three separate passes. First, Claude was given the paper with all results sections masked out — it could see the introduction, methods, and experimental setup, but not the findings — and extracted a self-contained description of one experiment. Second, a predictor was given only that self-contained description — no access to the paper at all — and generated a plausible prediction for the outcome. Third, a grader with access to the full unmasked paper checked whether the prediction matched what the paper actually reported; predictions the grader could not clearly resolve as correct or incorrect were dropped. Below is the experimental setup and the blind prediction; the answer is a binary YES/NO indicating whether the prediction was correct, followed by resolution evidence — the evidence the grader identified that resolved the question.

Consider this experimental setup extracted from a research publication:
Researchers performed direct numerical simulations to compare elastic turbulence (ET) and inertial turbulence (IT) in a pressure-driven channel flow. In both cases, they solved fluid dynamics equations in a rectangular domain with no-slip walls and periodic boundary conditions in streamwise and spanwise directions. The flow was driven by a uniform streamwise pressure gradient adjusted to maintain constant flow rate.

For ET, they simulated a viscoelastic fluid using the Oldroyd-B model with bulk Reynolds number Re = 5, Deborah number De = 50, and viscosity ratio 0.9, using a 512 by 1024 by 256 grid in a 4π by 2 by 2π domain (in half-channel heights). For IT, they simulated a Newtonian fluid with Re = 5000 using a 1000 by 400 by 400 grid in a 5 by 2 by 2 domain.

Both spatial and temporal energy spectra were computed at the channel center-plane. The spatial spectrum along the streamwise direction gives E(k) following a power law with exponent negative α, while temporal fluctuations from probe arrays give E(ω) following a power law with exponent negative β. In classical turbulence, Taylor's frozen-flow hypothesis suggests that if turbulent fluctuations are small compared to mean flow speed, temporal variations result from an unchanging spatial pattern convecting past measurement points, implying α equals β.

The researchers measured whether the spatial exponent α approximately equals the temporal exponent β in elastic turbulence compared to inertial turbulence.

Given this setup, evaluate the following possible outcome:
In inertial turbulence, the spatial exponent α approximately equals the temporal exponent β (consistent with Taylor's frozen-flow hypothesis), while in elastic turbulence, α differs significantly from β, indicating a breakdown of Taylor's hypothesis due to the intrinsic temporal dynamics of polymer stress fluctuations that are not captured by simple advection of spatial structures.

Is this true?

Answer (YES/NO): YES